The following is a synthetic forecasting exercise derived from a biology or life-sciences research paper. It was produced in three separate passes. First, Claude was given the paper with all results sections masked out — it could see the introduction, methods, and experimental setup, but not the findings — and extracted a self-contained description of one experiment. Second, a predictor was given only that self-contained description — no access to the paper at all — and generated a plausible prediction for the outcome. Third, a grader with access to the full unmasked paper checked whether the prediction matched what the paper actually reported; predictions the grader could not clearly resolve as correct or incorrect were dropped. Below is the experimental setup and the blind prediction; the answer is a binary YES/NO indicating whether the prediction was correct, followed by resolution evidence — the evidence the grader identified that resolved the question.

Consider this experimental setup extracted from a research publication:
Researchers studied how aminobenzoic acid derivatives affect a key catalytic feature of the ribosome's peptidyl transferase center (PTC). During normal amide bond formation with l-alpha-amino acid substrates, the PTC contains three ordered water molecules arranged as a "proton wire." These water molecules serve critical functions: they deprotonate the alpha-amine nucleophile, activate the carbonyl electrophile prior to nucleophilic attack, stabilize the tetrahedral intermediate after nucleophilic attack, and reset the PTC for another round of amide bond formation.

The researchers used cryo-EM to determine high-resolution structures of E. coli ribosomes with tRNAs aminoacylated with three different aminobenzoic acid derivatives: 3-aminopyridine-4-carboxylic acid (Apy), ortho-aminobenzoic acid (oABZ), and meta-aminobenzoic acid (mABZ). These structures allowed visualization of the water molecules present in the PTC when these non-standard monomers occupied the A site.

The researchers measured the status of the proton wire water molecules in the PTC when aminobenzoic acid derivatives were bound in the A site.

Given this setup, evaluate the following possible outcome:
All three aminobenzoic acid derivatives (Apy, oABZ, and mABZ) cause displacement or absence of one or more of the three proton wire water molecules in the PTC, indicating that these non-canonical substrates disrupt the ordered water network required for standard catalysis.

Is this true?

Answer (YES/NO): YES